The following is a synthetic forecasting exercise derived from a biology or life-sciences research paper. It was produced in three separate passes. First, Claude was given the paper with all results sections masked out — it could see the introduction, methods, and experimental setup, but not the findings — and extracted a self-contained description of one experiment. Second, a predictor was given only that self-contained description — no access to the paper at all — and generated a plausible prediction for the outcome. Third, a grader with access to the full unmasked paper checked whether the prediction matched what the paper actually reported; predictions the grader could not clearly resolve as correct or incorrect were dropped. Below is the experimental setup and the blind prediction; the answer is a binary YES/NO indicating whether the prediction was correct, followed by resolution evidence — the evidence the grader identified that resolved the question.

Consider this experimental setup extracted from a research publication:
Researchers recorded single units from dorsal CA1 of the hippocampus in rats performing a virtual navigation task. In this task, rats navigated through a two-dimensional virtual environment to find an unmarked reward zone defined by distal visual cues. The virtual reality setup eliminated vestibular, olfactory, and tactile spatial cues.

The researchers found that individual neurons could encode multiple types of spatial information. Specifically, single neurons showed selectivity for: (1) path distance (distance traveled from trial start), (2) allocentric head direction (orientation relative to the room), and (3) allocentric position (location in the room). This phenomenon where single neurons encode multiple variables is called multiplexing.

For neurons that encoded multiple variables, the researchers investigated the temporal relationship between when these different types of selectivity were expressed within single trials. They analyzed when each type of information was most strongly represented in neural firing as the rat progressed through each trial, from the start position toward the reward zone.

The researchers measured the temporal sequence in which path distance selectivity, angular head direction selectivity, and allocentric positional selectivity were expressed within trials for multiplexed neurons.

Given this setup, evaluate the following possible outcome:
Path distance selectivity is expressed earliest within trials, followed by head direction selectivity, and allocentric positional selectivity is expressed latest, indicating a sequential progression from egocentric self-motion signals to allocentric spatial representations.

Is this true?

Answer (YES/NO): NO